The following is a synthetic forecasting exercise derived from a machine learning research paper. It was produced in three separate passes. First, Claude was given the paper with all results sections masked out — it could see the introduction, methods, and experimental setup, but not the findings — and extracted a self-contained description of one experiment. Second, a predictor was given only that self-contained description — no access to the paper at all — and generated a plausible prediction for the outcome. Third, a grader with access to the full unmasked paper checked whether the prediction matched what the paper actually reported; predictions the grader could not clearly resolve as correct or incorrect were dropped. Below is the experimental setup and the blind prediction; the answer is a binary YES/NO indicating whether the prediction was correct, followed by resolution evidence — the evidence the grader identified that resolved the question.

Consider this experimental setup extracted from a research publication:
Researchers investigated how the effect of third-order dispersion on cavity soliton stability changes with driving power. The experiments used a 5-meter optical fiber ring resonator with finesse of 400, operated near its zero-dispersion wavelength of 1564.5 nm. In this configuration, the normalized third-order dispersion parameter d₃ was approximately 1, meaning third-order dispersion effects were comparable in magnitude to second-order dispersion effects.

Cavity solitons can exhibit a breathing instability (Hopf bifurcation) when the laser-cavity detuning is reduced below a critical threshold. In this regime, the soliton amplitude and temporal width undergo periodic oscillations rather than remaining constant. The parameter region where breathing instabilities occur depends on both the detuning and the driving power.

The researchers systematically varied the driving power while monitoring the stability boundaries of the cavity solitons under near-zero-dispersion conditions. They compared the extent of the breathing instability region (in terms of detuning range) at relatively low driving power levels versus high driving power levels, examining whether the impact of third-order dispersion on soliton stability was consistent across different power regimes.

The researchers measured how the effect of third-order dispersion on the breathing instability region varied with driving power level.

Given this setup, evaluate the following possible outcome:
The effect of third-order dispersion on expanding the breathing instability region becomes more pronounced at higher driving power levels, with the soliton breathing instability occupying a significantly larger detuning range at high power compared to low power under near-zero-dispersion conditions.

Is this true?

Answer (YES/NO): YES